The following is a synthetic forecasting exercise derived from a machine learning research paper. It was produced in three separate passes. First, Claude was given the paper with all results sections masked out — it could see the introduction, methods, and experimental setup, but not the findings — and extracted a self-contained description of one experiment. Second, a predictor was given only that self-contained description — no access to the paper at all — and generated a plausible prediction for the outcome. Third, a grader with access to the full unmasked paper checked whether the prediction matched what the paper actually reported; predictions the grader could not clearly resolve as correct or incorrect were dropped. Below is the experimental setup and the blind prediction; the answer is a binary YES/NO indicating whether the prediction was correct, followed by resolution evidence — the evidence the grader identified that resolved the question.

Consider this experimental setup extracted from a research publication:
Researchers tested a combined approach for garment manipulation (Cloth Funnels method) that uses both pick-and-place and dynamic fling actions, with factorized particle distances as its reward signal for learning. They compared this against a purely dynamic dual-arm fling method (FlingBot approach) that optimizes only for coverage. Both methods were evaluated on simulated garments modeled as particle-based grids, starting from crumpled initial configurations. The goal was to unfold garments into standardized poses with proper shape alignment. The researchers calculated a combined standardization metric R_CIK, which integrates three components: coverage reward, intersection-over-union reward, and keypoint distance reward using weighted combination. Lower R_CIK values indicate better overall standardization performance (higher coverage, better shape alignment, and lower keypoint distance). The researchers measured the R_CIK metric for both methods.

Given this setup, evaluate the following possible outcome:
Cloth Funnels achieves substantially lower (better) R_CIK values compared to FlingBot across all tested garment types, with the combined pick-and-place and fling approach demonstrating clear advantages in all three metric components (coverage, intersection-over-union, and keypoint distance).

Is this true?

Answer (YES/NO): NO